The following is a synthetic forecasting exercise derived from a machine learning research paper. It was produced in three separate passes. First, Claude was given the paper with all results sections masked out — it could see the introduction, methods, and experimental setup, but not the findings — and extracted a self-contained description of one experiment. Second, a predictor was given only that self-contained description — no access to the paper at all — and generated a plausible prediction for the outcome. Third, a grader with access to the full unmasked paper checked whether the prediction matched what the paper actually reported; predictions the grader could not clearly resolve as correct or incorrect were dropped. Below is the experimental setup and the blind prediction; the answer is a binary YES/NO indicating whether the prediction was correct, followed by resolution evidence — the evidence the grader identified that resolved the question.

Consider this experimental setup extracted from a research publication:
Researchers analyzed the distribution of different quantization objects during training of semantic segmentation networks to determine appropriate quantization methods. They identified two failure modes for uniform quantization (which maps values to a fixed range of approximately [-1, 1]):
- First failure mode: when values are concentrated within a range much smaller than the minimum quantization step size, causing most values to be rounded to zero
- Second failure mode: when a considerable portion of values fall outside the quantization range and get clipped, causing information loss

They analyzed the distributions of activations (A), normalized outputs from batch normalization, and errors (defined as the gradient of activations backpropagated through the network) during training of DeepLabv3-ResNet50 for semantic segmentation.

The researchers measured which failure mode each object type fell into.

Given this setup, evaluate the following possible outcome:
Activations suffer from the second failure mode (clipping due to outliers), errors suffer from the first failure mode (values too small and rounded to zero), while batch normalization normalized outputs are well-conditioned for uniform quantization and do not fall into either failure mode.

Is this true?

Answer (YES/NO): NO